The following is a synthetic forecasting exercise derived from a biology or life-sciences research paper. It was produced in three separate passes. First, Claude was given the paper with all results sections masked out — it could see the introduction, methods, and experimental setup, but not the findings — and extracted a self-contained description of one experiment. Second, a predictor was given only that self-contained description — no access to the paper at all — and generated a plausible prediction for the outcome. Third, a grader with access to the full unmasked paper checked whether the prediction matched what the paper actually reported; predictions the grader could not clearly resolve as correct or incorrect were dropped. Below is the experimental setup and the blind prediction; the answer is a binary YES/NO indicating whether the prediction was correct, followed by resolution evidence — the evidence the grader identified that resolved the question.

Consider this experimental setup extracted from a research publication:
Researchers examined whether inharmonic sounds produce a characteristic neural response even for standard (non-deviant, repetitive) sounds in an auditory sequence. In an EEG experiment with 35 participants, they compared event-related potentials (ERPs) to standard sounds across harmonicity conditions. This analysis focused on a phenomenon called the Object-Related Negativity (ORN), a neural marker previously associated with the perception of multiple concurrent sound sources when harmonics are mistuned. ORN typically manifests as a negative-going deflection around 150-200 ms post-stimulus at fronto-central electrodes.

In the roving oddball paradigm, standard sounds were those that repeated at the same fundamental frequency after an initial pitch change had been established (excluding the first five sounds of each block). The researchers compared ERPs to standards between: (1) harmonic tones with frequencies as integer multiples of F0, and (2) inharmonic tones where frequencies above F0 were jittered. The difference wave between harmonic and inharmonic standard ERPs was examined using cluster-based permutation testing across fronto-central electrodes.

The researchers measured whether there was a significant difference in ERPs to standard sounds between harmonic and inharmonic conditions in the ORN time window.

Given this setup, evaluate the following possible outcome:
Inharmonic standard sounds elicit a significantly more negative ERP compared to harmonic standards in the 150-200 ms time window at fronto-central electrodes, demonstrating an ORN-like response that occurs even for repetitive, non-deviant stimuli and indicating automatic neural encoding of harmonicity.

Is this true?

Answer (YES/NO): YES